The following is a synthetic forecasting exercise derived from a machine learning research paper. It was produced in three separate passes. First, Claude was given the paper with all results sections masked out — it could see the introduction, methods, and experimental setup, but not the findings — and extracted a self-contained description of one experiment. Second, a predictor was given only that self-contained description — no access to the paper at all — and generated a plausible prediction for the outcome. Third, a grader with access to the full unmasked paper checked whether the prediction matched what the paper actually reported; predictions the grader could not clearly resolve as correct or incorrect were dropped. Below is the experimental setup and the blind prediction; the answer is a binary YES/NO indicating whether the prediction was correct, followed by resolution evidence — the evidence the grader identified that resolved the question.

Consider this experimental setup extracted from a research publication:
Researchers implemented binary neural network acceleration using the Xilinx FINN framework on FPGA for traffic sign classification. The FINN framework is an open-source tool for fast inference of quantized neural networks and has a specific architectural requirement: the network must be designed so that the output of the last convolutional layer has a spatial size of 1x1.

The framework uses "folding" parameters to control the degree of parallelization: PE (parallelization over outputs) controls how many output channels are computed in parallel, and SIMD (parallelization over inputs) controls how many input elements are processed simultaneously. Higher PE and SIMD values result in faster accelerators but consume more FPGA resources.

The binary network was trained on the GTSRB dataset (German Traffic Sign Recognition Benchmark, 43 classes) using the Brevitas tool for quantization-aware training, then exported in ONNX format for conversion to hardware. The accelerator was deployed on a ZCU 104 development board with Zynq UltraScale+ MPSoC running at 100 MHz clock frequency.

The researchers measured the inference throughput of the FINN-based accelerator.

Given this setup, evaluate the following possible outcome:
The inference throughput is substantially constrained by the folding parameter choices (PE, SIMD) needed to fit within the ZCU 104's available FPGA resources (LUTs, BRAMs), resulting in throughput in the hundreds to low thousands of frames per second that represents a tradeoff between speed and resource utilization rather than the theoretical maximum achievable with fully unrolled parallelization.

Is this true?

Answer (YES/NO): NO